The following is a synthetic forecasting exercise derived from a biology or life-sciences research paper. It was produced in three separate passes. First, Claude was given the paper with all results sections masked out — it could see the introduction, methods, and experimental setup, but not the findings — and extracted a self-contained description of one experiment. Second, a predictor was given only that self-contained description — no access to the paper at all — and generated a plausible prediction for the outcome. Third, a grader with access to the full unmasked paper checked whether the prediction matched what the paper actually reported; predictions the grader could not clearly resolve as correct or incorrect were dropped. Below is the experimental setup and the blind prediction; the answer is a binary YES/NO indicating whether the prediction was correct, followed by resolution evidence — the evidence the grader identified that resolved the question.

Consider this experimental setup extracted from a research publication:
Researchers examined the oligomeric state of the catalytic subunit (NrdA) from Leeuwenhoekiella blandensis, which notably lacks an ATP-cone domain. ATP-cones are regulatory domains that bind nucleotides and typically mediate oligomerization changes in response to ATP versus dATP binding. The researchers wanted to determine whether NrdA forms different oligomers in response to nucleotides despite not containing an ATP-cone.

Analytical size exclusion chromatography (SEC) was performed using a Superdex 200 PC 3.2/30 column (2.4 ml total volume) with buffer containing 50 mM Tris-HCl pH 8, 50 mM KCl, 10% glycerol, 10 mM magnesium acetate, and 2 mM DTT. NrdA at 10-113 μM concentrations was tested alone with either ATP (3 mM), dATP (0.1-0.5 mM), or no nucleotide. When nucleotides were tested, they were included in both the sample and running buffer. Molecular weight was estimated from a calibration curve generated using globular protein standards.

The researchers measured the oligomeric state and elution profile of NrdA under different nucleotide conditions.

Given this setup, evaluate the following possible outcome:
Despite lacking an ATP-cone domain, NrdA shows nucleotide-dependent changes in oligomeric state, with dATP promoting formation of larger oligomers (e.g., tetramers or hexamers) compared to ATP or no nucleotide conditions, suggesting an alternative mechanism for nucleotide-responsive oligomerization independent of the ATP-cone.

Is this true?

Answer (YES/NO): NO